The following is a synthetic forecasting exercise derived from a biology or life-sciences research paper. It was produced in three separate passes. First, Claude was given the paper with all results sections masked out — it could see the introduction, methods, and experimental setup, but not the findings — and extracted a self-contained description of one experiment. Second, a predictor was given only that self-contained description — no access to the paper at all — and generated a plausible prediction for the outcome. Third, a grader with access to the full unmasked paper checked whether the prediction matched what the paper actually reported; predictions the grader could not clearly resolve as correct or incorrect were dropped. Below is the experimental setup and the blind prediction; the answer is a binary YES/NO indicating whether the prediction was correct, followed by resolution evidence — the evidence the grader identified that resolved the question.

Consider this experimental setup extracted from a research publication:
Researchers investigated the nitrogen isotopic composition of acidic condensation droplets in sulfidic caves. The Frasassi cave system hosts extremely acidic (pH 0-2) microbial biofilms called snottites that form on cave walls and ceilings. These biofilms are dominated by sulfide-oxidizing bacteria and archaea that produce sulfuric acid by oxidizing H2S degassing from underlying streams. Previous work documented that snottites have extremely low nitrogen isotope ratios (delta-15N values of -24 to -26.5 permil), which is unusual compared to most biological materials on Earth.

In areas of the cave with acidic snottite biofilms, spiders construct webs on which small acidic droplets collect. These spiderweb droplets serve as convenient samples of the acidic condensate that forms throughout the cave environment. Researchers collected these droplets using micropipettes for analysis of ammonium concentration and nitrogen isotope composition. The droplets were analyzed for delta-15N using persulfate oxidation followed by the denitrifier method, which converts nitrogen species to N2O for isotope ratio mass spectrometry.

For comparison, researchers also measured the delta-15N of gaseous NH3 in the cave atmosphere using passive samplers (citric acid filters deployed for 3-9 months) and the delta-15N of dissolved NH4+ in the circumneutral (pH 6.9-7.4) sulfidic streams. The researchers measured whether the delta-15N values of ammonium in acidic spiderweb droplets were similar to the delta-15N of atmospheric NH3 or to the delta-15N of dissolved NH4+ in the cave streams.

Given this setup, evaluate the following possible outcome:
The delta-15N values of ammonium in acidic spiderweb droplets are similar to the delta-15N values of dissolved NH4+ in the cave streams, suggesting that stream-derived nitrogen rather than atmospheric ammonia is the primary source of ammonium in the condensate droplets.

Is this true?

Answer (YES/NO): NO